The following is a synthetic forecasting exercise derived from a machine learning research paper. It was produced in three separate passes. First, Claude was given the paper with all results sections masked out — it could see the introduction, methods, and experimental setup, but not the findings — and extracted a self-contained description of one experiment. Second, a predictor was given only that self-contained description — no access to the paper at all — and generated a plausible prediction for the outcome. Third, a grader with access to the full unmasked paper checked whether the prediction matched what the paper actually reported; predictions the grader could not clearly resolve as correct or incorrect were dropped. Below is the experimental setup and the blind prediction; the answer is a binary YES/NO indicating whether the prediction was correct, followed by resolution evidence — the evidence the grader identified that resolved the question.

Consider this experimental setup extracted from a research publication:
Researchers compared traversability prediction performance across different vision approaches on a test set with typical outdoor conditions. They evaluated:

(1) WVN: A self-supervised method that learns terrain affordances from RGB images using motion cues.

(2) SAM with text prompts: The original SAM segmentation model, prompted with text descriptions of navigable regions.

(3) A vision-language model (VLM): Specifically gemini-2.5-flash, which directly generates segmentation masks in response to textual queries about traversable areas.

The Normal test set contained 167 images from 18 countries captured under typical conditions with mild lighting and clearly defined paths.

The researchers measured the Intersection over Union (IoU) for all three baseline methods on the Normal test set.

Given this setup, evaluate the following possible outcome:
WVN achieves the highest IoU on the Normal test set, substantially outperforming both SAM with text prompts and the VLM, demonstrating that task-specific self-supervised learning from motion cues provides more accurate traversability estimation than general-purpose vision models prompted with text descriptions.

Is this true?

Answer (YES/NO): NO